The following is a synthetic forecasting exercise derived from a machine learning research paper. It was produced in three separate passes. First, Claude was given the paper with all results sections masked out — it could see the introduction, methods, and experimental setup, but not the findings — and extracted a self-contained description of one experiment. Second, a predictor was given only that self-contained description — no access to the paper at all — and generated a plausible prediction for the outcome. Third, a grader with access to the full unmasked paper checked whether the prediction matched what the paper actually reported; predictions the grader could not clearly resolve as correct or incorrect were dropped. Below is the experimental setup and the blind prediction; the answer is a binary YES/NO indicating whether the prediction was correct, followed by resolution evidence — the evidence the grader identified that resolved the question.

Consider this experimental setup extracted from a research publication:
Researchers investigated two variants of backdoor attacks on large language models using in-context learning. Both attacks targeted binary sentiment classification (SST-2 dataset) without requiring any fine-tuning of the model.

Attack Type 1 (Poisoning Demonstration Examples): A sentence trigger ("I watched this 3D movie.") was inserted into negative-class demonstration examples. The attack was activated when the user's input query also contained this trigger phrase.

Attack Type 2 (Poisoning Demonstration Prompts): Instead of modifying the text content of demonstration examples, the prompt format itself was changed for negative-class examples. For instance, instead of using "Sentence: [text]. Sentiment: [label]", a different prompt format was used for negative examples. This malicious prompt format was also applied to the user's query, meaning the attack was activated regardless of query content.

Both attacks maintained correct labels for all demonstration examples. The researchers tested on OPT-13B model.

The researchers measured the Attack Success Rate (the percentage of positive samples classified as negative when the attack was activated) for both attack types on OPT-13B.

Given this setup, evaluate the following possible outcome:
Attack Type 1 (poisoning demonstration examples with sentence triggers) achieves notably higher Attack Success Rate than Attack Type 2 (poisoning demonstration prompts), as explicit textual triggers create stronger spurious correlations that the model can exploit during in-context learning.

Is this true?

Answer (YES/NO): NO